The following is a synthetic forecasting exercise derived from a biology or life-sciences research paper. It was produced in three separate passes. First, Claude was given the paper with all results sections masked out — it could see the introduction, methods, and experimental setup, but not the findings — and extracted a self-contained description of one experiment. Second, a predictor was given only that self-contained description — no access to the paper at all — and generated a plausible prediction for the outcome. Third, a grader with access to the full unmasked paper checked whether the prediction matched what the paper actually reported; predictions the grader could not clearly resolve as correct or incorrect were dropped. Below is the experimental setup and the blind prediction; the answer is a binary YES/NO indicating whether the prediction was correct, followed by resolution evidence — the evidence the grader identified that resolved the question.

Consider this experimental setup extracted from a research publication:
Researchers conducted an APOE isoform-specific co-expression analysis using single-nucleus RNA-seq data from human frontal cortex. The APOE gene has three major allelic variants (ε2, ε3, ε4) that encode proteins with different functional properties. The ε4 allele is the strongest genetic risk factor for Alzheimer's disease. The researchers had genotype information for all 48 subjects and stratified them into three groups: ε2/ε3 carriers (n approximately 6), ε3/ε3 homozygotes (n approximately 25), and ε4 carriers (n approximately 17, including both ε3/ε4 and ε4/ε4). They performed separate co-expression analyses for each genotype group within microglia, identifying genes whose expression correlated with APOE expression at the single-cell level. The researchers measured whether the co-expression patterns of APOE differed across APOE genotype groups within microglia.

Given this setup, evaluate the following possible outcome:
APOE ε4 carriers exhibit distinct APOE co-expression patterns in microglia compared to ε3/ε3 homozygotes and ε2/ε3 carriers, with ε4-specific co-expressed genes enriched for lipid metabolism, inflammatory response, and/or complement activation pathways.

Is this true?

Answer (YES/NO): NO